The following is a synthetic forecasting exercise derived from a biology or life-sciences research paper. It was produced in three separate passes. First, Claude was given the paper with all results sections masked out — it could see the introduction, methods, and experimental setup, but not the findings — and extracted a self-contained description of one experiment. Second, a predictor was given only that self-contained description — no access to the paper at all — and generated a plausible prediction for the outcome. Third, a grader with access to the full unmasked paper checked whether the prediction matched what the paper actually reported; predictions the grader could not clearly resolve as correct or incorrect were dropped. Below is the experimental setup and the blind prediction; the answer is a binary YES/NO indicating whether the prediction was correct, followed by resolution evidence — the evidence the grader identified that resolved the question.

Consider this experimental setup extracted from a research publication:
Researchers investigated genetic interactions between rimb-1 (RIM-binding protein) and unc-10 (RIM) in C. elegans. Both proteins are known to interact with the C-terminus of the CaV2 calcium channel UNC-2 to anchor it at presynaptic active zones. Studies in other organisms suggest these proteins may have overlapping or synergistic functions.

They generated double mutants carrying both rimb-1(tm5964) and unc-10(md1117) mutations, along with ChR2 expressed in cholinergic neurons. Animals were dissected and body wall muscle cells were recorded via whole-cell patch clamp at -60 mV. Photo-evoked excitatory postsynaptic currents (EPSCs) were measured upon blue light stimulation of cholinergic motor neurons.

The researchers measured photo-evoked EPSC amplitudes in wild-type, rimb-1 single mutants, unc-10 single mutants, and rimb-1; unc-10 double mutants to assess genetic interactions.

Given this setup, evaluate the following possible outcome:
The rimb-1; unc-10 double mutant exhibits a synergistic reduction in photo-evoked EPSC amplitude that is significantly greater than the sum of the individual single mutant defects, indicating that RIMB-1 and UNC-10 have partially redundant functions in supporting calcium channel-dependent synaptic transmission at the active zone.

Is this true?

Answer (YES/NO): NO